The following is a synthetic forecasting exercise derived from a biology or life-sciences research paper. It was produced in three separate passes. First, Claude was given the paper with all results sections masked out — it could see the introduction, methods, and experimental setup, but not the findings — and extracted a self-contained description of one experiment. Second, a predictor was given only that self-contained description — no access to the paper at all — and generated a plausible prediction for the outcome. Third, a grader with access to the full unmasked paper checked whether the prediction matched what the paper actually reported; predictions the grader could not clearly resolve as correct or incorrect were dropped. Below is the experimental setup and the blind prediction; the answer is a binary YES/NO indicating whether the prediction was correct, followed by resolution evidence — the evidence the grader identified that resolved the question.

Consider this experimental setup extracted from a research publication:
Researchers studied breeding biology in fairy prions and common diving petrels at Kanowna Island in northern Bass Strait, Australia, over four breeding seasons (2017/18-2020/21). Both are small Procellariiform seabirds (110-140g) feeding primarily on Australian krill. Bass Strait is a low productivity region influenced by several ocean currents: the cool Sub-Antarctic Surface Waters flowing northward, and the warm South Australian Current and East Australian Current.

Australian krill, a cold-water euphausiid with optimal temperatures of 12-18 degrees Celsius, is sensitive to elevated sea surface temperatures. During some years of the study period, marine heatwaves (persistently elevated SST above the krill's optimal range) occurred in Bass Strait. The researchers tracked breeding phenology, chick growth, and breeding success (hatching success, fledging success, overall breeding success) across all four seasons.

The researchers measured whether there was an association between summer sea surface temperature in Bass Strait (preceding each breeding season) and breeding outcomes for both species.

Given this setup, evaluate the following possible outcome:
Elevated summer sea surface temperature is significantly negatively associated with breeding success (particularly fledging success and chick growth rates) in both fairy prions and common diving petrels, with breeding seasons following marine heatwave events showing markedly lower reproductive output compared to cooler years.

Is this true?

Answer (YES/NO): NO